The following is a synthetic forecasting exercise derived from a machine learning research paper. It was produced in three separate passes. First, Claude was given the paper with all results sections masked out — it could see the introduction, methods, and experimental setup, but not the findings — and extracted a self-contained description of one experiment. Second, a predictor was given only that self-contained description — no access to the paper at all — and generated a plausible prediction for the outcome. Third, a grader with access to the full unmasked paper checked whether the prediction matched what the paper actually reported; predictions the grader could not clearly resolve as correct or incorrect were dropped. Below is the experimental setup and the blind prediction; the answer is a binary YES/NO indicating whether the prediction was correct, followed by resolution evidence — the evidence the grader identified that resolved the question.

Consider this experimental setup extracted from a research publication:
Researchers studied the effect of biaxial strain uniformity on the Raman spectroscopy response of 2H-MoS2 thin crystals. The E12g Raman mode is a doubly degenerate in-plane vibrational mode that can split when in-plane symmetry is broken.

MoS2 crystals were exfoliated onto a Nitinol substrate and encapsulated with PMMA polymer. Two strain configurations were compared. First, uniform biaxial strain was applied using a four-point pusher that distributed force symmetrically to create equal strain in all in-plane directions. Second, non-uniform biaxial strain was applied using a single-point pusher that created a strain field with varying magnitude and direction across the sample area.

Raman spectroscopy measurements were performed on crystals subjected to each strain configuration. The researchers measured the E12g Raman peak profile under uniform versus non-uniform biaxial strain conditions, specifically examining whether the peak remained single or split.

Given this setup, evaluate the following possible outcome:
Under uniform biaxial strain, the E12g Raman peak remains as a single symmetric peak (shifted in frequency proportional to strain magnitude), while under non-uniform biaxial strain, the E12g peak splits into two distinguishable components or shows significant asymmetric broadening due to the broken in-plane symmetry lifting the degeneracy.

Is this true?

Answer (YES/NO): YES